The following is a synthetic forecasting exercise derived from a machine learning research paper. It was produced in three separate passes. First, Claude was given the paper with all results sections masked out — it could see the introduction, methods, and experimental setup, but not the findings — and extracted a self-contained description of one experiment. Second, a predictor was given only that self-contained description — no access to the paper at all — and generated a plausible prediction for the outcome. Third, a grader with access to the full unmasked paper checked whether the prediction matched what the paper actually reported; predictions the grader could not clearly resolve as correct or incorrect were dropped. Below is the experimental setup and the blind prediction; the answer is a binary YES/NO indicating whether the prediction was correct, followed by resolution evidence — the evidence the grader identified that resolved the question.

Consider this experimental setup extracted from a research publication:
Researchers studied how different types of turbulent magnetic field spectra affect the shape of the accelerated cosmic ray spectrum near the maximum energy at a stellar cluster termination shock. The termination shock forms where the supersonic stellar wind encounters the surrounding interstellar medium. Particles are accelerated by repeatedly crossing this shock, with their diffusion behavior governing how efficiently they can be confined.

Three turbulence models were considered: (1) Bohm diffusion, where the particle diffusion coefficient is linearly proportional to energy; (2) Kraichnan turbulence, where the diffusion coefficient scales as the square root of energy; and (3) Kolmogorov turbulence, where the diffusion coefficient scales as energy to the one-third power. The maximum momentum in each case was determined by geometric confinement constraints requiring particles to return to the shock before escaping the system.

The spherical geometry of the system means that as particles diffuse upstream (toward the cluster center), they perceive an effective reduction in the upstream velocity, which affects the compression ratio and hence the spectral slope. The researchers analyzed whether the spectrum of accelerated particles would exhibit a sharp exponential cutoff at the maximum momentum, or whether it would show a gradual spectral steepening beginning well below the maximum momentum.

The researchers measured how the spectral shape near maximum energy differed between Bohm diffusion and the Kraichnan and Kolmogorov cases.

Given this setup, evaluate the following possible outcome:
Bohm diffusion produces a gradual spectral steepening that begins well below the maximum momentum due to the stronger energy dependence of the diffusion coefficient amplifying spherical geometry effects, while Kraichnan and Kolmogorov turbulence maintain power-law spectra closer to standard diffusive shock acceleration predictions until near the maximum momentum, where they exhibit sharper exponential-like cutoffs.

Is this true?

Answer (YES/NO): NO